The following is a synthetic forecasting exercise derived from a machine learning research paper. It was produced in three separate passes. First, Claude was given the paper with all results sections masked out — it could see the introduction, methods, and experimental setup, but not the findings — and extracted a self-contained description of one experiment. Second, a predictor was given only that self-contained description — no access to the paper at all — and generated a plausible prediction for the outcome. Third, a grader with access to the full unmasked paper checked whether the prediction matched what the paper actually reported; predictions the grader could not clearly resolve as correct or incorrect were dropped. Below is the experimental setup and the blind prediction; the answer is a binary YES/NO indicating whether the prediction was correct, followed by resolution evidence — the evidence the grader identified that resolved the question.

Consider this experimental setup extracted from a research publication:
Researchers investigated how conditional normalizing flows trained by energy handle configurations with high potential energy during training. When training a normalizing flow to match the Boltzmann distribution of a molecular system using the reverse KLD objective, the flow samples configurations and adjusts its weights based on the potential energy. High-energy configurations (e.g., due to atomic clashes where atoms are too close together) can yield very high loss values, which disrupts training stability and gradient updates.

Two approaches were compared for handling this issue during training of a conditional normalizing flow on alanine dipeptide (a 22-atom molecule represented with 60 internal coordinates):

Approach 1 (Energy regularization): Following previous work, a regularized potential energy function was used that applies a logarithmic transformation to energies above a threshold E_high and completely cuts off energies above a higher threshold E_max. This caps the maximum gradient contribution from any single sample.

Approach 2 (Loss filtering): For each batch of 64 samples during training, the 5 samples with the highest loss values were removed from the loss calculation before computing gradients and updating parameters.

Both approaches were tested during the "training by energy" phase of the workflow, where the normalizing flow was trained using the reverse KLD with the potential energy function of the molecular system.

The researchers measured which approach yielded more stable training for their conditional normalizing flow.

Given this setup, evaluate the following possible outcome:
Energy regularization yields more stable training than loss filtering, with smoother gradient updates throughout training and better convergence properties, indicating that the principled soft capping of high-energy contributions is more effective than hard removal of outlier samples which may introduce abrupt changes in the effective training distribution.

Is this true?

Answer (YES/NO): NO